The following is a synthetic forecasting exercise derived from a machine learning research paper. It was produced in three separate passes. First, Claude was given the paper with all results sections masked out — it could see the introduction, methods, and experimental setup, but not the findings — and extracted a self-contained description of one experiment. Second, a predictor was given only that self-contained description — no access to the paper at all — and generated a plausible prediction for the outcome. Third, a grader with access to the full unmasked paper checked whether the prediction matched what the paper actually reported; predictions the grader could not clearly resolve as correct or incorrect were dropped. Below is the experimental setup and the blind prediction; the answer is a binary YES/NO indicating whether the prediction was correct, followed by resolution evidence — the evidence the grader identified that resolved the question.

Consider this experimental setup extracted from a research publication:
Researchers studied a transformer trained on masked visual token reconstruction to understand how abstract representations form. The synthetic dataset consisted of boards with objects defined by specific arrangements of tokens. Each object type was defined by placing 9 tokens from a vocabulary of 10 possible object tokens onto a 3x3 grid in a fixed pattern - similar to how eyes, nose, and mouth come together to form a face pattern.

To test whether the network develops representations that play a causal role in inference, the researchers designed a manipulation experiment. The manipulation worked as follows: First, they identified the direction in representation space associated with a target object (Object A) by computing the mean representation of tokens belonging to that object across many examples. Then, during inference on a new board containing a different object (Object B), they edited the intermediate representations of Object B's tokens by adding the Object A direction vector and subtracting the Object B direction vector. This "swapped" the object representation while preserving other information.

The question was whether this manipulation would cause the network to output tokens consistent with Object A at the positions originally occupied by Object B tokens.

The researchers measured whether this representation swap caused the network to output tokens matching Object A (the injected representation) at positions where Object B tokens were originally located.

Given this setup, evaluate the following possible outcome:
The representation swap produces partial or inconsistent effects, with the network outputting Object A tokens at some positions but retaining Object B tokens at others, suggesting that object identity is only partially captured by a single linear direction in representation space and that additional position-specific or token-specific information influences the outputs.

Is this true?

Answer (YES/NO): NO